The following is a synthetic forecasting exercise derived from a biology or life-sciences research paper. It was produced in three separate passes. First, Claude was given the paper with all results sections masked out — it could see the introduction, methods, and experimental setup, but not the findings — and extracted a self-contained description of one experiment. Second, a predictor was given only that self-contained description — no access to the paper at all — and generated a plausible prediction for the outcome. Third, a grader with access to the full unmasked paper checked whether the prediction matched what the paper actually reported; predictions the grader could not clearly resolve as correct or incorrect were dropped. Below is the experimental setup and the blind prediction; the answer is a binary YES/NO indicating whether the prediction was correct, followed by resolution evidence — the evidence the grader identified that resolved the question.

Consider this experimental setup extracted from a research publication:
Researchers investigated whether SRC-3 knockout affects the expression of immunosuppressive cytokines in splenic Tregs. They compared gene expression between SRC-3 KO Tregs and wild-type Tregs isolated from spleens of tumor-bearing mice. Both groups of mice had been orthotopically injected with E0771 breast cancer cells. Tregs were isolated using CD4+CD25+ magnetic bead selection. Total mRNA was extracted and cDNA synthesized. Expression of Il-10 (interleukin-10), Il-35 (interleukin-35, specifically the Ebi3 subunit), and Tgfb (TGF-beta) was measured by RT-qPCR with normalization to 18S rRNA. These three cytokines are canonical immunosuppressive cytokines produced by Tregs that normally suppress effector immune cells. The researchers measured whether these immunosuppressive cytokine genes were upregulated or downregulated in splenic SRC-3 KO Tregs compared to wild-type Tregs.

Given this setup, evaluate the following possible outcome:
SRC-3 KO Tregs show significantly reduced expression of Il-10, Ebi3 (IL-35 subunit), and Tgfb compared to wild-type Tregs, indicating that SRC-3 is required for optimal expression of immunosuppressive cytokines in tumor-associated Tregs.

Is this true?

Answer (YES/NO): NO